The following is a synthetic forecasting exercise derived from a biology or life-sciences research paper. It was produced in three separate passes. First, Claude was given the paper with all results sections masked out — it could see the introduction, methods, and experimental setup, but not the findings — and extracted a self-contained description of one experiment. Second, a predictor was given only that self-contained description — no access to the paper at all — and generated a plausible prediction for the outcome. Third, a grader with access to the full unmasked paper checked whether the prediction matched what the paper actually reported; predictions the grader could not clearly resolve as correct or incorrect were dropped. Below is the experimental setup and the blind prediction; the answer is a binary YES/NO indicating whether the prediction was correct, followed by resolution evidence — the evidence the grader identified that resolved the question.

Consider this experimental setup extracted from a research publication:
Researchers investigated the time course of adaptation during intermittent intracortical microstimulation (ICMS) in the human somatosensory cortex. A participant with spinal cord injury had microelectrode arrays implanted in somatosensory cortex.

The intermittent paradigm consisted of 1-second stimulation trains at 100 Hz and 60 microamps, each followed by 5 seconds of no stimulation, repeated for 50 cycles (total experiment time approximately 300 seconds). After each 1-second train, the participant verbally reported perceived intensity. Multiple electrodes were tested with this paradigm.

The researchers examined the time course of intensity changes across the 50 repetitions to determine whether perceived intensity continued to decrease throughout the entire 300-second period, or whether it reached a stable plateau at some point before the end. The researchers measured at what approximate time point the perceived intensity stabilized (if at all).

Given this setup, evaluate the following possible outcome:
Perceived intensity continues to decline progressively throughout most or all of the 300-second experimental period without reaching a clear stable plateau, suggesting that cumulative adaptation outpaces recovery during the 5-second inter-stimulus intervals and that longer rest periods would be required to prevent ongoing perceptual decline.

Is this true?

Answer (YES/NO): NO